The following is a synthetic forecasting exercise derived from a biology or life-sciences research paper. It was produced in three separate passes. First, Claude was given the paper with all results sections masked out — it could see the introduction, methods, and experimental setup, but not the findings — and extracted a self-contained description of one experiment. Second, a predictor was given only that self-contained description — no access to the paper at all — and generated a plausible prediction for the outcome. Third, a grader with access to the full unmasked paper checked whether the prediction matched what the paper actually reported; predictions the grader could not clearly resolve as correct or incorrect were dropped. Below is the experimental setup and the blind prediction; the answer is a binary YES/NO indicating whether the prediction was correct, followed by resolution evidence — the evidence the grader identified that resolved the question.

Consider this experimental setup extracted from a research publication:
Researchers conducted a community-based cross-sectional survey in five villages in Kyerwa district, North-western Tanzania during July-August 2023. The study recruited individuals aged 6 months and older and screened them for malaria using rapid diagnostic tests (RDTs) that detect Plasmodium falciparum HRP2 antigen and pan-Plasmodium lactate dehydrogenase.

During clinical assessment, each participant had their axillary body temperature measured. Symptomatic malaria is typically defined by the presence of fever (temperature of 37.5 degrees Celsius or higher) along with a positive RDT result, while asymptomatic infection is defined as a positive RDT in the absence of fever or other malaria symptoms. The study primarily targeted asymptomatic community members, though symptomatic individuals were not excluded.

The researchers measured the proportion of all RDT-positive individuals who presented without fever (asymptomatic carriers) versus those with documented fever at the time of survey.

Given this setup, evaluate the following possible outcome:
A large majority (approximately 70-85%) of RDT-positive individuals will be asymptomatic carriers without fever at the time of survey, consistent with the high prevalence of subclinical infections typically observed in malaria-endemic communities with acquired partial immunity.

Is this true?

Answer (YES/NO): NO